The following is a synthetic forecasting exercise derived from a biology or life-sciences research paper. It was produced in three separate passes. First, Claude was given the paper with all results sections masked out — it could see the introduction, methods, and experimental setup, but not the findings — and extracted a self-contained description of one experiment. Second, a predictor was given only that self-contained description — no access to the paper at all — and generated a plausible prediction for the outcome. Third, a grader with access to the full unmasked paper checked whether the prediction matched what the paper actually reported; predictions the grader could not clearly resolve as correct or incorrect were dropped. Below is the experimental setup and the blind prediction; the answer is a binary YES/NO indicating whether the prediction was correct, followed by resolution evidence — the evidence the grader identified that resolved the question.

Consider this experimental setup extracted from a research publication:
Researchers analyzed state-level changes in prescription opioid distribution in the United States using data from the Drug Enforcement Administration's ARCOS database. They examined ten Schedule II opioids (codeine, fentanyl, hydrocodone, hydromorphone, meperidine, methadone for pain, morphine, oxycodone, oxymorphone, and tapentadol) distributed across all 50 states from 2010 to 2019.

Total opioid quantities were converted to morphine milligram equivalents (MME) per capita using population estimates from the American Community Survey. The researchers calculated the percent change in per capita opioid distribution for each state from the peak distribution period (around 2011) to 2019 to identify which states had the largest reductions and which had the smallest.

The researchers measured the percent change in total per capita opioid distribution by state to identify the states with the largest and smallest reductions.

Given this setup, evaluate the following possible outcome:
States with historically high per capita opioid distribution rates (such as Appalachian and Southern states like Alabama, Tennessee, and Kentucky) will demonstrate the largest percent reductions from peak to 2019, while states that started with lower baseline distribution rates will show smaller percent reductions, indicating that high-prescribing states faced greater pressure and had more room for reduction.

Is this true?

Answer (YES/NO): NO